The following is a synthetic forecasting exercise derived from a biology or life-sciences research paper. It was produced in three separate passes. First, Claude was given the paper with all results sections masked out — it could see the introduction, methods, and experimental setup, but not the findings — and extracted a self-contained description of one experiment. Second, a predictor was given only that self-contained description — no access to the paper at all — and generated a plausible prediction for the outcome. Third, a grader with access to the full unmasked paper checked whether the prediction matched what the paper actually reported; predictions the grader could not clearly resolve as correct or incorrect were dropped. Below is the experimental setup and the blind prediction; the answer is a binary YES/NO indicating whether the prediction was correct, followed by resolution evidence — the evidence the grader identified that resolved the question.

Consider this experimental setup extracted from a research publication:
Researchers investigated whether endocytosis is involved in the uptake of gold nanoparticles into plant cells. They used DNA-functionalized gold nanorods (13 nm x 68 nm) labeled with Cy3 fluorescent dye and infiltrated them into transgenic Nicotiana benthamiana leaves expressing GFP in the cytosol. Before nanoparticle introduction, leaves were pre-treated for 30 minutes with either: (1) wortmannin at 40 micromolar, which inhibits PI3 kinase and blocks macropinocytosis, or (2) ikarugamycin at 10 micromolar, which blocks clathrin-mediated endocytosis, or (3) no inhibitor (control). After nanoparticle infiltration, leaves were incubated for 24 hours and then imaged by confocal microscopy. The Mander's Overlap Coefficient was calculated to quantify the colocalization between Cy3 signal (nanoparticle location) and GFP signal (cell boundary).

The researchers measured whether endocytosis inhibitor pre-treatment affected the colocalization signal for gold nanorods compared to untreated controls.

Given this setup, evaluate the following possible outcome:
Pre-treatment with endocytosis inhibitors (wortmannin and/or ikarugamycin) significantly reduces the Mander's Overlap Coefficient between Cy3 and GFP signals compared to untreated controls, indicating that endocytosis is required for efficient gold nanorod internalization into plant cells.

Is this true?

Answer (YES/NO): YES